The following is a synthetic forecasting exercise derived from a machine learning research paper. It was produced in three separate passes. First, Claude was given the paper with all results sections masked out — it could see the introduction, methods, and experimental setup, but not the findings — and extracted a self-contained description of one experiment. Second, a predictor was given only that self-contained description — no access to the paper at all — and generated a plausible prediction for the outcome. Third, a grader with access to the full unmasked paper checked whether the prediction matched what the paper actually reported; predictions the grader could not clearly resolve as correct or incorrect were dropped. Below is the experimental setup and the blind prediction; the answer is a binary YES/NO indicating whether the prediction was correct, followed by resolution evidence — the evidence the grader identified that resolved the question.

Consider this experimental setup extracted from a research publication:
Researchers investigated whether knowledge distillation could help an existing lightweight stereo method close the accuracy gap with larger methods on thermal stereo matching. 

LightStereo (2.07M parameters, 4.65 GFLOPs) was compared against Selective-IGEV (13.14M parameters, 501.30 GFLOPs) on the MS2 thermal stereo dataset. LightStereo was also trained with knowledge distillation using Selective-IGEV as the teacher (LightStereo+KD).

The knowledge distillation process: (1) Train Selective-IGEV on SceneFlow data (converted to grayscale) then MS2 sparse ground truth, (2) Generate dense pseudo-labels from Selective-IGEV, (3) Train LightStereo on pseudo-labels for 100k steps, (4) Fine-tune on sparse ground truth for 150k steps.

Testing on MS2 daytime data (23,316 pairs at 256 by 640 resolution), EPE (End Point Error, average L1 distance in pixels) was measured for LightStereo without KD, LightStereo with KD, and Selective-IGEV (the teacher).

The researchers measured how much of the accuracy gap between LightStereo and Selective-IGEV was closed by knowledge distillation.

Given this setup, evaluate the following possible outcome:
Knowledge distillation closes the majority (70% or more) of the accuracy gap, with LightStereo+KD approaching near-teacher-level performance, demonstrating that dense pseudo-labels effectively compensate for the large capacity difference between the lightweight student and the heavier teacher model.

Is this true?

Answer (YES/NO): NO